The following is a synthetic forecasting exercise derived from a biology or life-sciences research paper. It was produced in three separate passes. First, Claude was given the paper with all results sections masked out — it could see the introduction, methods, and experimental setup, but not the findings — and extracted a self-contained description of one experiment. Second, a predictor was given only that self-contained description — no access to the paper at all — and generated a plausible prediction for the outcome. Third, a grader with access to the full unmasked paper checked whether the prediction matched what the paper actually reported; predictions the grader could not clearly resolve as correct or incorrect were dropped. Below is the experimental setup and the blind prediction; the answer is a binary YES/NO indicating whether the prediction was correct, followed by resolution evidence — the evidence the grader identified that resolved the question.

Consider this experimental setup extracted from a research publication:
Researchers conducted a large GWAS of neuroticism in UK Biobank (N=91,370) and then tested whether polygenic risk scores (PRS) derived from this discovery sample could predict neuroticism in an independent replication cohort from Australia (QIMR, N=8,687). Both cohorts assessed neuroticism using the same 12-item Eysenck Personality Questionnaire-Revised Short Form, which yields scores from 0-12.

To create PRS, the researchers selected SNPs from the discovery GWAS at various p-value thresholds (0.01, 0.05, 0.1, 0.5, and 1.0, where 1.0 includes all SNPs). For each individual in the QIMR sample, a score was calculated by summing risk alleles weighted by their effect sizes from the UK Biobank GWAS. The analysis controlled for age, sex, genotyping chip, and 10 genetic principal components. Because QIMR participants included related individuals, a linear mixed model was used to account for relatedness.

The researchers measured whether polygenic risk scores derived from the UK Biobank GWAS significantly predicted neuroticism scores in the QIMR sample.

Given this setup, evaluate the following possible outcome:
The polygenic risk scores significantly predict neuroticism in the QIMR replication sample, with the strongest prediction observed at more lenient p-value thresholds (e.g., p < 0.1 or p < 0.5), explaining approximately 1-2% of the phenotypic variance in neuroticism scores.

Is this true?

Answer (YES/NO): YES